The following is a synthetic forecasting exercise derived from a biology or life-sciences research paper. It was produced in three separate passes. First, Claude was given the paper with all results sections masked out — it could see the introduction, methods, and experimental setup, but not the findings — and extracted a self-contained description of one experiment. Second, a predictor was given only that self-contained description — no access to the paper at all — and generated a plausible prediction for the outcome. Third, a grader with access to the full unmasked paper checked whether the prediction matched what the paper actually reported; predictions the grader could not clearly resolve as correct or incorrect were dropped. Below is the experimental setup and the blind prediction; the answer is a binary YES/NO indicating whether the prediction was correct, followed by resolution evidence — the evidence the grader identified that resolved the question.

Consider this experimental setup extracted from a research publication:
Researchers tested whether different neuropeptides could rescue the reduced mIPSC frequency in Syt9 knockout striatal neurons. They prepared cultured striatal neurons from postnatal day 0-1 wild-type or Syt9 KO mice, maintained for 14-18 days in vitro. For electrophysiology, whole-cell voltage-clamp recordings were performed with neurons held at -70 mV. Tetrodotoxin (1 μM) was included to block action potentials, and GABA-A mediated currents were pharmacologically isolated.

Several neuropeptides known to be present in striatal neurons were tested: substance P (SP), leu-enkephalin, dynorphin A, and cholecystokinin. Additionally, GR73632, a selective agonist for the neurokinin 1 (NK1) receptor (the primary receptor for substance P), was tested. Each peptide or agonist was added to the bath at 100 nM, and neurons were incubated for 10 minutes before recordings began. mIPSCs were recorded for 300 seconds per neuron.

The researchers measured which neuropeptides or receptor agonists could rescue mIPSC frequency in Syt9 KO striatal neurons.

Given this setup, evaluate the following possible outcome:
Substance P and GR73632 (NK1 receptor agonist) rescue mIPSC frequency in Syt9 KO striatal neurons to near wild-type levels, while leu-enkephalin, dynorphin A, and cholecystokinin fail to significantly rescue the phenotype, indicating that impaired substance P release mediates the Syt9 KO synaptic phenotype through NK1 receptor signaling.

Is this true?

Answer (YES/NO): YES